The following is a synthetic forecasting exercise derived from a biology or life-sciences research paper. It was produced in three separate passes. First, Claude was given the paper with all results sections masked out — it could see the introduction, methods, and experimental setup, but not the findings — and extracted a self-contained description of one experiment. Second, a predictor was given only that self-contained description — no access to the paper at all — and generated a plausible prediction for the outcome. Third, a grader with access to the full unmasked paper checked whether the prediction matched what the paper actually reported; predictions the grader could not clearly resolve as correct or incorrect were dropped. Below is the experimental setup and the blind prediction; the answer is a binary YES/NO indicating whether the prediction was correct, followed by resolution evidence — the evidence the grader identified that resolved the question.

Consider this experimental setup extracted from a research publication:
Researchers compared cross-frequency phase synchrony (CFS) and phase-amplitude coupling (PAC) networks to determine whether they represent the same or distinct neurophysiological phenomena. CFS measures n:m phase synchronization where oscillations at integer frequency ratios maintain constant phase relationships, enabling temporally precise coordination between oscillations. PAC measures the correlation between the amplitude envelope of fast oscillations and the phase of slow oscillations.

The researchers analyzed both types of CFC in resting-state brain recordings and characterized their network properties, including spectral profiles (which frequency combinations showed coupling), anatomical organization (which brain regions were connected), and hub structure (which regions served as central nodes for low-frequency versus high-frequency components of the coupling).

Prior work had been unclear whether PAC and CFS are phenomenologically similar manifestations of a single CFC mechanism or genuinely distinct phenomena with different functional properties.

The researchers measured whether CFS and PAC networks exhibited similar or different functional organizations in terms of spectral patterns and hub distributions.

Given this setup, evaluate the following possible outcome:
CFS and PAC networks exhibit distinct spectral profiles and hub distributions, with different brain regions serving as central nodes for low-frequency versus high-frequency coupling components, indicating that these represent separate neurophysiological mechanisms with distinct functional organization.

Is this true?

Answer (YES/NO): YES